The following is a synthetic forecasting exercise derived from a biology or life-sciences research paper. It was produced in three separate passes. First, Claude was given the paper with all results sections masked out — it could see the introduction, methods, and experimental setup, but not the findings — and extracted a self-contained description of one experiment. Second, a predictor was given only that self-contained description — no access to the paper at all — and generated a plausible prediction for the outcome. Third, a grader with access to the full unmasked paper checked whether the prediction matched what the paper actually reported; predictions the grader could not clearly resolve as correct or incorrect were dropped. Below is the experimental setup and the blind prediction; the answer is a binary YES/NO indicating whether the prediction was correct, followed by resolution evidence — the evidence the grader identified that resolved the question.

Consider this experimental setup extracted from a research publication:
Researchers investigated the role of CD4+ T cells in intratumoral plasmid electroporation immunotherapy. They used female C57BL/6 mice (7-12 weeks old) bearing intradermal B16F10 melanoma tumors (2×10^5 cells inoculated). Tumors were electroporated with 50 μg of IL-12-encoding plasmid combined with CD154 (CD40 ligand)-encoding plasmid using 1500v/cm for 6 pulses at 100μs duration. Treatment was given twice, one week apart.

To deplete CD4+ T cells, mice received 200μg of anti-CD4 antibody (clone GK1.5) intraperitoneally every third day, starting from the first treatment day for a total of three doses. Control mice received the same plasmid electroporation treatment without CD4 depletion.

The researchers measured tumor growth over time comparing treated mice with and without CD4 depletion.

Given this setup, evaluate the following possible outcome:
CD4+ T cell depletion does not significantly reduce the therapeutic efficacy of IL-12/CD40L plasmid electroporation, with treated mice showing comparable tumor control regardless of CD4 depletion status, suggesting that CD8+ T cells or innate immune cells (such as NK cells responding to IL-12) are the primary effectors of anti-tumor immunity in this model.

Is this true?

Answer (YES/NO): YES